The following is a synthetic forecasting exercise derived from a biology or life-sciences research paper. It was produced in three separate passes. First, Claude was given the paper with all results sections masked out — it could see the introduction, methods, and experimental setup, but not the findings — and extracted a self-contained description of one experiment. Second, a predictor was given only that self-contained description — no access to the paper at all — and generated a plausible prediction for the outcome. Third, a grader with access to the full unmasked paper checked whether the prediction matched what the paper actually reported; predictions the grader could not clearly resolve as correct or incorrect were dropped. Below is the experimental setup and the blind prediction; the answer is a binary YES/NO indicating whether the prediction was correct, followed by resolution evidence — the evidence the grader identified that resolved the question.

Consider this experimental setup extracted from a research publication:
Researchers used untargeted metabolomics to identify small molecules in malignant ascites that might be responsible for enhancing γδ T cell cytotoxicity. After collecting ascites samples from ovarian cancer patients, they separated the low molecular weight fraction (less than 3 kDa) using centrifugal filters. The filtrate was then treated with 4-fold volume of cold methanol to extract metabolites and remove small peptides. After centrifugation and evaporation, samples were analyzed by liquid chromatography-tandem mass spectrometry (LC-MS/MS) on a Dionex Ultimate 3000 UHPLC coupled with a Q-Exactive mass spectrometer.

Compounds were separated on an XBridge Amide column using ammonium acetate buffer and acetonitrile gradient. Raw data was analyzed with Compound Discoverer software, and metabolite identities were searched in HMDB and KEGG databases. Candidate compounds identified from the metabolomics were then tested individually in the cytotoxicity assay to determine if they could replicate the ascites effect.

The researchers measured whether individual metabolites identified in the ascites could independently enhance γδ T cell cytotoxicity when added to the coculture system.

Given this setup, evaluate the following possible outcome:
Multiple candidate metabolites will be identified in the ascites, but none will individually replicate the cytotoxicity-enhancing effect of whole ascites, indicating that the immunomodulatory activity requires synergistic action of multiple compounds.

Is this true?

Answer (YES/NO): NO